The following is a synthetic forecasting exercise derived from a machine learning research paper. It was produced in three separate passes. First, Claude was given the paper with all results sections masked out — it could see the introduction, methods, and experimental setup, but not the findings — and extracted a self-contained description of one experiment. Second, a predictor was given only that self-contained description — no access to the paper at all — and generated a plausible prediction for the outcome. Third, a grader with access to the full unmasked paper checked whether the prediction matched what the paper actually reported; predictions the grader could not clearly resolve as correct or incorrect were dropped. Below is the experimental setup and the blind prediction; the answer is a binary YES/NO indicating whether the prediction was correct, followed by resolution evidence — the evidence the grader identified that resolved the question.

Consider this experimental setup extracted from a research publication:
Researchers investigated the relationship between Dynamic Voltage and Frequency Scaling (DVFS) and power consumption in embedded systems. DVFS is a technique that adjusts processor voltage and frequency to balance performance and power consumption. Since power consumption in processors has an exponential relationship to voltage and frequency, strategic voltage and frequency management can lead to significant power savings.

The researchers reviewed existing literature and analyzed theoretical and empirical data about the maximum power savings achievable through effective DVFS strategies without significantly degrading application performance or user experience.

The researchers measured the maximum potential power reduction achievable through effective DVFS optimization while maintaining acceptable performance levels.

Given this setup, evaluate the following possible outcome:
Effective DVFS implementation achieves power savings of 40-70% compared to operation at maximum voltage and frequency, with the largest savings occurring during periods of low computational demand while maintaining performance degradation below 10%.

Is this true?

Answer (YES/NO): NO